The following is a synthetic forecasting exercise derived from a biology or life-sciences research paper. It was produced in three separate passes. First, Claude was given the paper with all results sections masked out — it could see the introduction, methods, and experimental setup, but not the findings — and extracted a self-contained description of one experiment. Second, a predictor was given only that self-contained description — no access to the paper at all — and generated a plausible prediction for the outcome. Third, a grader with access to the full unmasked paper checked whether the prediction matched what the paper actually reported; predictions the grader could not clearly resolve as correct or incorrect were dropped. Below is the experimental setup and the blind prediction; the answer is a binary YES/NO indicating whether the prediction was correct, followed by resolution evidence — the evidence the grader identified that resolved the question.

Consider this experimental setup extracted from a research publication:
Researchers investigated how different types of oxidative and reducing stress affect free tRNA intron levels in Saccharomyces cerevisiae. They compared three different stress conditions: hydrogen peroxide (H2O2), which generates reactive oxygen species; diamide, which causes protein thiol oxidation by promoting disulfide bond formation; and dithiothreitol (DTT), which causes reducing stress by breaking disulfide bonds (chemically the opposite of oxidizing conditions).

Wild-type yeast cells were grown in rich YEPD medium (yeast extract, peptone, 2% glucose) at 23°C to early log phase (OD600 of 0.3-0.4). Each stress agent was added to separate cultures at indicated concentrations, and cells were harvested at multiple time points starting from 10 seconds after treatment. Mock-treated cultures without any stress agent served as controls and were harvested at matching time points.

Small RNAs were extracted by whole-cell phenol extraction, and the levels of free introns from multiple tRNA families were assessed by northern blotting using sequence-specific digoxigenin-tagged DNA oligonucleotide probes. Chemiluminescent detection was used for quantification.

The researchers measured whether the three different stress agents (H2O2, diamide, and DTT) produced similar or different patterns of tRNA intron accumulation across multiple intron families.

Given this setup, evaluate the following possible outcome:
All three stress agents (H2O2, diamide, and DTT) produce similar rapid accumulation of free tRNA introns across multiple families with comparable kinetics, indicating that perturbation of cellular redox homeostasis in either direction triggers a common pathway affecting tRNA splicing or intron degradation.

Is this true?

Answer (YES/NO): NO